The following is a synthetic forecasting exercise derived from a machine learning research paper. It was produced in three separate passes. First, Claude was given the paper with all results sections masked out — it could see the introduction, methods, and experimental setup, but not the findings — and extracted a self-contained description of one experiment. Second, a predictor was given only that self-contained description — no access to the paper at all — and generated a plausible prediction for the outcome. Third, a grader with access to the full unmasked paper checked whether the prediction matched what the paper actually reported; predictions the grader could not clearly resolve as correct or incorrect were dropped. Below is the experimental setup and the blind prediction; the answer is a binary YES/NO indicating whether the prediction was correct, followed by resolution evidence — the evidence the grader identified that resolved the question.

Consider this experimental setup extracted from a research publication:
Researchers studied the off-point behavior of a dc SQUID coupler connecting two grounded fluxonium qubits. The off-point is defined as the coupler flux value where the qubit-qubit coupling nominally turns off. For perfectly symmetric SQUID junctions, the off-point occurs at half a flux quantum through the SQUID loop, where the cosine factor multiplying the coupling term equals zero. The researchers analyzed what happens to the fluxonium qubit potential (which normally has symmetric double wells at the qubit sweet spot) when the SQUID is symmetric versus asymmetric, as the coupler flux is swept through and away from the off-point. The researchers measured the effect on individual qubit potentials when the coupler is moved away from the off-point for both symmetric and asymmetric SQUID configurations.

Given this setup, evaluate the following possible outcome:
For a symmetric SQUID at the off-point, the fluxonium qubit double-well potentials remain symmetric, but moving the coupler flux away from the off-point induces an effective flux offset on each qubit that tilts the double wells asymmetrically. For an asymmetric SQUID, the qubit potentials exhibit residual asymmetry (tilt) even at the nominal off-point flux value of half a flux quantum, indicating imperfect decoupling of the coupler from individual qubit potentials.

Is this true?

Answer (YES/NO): NO